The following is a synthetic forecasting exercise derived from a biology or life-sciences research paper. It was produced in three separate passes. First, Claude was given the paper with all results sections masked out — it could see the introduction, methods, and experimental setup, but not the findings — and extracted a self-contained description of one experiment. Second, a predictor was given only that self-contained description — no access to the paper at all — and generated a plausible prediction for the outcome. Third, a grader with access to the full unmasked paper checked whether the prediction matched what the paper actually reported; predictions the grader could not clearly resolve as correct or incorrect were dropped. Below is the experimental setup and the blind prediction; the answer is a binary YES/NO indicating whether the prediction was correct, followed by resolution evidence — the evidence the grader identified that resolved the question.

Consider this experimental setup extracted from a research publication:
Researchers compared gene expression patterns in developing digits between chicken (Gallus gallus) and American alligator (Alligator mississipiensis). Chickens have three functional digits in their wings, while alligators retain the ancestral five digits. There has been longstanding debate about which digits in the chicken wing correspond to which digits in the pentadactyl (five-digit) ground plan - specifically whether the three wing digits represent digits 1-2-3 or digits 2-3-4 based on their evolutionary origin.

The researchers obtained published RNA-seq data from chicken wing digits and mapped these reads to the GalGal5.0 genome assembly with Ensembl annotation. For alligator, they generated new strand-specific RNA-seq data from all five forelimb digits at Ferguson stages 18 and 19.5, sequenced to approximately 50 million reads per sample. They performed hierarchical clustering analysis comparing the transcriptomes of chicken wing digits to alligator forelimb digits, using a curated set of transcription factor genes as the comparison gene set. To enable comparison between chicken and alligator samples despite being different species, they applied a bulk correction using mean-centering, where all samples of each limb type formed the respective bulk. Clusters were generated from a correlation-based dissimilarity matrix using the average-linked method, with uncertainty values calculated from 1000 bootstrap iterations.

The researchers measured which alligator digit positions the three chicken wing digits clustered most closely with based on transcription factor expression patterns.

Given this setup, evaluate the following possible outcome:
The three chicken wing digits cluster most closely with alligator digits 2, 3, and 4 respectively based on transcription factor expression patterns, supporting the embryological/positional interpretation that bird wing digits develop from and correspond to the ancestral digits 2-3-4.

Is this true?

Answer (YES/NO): NO